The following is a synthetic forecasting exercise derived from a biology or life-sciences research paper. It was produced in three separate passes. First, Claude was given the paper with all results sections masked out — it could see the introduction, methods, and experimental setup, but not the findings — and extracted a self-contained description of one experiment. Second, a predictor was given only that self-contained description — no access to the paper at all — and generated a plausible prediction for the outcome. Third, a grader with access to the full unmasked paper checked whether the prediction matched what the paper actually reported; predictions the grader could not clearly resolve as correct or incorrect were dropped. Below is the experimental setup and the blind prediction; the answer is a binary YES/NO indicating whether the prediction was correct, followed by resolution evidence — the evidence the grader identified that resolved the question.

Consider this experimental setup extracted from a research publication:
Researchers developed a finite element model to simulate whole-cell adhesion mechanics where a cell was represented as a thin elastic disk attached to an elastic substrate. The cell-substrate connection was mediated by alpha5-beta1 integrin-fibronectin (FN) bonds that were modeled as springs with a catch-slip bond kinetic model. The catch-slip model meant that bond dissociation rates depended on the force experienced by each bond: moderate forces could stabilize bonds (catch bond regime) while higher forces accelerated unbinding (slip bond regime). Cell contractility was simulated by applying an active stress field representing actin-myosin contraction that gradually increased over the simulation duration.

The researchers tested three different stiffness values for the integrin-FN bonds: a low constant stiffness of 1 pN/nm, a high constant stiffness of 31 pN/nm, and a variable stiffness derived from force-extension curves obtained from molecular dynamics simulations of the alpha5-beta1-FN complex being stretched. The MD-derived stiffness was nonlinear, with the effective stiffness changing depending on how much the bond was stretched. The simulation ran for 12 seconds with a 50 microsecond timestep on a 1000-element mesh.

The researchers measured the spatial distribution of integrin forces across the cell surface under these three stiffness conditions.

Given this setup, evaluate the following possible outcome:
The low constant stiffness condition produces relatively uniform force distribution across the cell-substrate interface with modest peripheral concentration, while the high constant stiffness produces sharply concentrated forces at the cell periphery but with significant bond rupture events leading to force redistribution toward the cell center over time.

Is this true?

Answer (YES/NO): NO